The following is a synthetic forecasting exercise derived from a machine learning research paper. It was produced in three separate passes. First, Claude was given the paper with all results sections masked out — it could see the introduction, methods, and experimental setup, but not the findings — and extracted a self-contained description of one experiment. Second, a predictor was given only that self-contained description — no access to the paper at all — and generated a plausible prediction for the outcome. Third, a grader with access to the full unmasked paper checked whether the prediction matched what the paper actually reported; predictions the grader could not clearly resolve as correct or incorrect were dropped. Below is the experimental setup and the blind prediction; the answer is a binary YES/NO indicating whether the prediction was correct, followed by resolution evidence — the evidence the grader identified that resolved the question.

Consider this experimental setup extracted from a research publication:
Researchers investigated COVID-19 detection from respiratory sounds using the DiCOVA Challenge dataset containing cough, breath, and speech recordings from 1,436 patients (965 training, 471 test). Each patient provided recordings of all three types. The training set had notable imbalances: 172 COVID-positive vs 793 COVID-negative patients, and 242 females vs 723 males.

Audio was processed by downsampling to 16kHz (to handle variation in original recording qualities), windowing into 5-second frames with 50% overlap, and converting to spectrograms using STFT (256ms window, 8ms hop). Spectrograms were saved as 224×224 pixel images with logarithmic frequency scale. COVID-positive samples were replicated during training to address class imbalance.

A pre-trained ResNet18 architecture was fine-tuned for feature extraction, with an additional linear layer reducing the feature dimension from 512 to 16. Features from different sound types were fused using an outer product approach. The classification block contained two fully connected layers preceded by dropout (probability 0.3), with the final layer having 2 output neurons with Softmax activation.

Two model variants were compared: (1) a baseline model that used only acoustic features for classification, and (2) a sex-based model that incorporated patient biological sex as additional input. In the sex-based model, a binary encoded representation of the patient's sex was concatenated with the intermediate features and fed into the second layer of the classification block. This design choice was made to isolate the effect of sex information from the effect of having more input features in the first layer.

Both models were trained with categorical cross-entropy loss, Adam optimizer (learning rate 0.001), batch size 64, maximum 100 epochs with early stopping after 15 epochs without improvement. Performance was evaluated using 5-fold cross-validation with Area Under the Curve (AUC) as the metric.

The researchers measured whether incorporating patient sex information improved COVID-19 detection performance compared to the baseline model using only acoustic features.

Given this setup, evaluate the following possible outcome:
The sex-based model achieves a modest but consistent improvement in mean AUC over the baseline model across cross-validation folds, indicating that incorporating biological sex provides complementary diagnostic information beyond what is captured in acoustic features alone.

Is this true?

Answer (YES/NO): NO